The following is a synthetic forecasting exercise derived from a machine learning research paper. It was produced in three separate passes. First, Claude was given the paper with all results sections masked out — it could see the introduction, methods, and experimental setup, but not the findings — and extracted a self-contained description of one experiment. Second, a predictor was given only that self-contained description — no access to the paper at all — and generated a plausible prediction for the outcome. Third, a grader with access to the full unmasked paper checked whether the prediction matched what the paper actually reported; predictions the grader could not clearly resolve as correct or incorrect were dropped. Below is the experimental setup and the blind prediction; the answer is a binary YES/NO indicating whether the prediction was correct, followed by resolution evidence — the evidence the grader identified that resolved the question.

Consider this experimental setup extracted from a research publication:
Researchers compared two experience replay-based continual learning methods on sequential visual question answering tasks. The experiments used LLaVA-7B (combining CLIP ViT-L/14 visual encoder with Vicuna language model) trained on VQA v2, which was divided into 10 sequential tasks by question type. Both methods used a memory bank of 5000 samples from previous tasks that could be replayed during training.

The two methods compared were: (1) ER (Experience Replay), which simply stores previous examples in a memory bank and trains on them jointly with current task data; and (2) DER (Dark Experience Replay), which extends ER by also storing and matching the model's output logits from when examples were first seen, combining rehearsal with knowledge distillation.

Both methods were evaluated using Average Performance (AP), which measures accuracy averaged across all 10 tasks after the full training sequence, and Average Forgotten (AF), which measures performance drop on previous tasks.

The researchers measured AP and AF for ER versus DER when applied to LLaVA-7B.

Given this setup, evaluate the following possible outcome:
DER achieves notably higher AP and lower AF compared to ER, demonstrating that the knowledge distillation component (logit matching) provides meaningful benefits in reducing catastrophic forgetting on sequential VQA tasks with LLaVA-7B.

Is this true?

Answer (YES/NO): NO